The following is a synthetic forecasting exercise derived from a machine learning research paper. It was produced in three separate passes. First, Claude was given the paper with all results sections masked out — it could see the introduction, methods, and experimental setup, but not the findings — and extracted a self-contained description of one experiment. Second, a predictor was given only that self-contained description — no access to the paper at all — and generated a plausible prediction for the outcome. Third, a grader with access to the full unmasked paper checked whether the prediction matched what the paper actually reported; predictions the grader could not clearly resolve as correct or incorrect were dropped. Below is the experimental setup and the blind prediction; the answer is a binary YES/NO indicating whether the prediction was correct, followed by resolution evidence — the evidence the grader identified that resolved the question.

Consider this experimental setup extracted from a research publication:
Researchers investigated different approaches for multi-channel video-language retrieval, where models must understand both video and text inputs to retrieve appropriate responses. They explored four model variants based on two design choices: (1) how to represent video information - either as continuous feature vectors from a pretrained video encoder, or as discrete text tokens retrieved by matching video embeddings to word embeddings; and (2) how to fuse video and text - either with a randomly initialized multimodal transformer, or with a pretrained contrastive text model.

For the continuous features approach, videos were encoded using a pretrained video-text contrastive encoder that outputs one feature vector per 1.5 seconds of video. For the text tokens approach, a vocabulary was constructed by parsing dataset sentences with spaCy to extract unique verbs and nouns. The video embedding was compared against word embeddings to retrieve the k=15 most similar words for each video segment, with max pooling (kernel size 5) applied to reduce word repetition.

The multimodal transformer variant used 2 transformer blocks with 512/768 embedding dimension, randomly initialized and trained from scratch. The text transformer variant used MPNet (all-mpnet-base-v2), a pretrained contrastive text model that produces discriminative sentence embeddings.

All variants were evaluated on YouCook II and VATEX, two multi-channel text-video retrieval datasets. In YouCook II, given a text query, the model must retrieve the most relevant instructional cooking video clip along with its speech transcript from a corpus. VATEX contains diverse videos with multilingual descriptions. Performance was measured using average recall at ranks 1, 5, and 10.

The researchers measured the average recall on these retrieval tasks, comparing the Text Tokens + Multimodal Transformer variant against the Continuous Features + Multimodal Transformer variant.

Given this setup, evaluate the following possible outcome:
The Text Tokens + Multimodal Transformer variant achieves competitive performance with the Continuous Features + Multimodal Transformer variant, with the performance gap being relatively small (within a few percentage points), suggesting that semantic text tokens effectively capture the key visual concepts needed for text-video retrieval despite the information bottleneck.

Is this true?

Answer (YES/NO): YES